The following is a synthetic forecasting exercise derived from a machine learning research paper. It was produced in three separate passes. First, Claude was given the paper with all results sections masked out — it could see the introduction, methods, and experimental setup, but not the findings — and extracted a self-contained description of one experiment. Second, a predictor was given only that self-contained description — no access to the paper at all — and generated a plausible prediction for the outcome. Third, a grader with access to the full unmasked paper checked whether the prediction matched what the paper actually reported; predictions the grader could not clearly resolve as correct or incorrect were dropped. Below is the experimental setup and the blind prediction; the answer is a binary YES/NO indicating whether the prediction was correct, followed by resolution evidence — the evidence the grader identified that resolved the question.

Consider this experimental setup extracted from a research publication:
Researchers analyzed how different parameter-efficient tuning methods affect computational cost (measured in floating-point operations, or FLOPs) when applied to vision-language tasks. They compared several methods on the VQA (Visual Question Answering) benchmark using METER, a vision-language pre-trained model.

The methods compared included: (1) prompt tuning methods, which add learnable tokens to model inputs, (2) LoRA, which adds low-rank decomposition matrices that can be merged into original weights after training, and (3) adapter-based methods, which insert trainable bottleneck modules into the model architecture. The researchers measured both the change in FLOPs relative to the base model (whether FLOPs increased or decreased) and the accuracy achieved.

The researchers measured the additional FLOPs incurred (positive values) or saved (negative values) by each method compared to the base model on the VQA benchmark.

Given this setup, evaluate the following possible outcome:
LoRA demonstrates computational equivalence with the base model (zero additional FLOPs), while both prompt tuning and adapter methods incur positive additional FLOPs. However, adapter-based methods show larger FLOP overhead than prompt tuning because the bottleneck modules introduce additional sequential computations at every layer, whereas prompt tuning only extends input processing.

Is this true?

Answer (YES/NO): NO